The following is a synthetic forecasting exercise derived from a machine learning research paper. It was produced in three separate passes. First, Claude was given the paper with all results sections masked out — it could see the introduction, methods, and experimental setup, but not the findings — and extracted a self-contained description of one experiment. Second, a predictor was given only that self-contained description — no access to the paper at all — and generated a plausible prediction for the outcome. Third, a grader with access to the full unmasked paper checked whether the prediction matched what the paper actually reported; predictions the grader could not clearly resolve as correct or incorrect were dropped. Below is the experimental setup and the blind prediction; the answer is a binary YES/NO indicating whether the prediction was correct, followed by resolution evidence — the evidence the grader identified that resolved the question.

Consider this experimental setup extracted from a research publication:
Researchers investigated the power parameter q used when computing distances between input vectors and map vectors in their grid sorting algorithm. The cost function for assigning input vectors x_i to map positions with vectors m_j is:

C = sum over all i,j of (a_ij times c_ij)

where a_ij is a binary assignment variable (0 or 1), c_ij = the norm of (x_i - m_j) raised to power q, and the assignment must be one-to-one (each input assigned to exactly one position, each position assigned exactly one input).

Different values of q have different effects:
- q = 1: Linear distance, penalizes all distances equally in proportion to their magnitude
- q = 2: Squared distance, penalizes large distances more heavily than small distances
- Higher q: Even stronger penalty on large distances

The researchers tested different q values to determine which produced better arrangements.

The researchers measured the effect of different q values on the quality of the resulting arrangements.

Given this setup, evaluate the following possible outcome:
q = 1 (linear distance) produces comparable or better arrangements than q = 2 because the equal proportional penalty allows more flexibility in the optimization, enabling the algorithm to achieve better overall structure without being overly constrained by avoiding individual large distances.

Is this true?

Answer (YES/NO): YES